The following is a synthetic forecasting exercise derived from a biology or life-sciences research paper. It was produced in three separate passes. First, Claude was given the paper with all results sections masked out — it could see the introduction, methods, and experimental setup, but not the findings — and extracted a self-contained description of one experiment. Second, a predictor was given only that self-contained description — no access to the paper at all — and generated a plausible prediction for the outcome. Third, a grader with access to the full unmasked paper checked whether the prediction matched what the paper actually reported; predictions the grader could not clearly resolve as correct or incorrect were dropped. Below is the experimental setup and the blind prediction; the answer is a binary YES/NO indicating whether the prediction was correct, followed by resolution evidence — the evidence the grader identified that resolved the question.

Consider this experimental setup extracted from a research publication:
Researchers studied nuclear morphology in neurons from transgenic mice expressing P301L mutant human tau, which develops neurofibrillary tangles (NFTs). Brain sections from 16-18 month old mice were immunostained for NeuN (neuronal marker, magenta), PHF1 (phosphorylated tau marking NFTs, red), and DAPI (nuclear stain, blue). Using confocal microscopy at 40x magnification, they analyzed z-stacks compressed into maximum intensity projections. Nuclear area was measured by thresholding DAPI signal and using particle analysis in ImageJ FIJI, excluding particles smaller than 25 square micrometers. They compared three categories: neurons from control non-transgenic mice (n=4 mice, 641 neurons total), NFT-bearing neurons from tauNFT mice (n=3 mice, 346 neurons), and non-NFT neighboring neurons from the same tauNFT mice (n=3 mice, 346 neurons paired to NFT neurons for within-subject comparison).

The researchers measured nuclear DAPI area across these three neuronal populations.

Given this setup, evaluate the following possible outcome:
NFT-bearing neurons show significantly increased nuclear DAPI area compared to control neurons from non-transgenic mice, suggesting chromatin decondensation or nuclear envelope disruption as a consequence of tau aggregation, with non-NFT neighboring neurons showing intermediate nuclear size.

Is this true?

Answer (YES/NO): NO